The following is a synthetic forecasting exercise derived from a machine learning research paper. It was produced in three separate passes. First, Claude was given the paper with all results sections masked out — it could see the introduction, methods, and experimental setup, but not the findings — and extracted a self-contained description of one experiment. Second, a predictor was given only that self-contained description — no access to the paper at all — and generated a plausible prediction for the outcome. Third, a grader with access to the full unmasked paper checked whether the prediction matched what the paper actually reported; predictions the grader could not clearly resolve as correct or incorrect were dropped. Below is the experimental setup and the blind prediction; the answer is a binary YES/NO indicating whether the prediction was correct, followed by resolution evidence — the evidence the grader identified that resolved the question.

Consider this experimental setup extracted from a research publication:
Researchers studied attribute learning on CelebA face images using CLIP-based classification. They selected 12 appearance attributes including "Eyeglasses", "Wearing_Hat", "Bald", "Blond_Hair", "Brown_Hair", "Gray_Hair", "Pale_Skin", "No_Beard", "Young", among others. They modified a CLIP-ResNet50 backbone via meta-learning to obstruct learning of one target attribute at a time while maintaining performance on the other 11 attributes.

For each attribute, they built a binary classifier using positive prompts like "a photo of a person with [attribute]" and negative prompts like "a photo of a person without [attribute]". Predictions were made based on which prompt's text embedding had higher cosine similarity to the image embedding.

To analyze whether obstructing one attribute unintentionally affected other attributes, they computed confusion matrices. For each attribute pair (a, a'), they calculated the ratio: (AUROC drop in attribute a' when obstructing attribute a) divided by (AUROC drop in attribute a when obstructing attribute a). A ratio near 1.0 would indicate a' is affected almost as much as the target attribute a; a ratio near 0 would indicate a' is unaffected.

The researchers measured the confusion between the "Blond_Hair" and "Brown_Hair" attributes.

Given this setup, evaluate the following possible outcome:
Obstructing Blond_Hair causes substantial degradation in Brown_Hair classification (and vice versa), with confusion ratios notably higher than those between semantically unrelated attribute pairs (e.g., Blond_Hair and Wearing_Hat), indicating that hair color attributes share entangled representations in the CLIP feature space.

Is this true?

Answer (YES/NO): YES